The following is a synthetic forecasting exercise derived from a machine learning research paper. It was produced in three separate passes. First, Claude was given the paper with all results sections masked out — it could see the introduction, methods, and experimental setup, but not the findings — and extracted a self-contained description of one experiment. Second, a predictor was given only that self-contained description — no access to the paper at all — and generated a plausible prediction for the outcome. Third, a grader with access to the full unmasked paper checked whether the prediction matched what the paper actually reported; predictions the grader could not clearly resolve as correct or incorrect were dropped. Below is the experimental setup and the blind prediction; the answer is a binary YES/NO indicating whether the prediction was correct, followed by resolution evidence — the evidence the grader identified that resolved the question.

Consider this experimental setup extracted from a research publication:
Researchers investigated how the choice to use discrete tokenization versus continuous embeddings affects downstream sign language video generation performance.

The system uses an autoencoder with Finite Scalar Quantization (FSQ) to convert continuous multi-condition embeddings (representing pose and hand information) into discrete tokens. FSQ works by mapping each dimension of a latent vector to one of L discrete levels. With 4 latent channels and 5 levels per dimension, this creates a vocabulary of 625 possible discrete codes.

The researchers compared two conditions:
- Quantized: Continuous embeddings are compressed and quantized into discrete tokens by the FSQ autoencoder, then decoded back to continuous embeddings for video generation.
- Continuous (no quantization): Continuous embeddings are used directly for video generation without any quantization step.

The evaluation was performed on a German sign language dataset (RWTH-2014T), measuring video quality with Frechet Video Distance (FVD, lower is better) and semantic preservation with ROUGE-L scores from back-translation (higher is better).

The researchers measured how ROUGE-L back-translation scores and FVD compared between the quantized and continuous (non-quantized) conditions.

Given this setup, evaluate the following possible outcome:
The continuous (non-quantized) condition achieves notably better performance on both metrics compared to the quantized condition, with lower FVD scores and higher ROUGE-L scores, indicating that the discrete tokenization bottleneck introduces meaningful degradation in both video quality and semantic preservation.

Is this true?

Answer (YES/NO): NO